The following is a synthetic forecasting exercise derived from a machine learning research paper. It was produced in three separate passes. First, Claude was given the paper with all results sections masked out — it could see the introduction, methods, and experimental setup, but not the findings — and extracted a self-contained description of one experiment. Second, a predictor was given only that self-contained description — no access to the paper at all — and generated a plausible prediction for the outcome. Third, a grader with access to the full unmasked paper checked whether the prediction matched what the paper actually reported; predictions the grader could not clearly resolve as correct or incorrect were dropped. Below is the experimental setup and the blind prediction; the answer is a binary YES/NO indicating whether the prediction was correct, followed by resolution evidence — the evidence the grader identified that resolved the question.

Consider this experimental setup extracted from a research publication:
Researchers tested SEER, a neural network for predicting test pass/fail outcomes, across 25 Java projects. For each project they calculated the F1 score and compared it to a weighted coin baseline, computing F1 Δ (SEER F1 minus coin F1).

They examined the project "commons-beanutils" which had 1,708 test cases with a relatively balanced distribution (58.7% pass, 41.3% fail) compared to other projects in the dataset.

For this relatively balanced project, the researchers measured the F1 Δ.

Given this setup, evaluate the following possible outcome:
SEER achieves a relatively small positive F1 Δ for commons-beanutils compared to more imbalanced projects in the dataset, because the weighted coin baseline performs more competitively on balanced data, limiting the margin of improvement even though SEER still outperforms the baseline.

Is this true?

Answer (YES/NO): NO